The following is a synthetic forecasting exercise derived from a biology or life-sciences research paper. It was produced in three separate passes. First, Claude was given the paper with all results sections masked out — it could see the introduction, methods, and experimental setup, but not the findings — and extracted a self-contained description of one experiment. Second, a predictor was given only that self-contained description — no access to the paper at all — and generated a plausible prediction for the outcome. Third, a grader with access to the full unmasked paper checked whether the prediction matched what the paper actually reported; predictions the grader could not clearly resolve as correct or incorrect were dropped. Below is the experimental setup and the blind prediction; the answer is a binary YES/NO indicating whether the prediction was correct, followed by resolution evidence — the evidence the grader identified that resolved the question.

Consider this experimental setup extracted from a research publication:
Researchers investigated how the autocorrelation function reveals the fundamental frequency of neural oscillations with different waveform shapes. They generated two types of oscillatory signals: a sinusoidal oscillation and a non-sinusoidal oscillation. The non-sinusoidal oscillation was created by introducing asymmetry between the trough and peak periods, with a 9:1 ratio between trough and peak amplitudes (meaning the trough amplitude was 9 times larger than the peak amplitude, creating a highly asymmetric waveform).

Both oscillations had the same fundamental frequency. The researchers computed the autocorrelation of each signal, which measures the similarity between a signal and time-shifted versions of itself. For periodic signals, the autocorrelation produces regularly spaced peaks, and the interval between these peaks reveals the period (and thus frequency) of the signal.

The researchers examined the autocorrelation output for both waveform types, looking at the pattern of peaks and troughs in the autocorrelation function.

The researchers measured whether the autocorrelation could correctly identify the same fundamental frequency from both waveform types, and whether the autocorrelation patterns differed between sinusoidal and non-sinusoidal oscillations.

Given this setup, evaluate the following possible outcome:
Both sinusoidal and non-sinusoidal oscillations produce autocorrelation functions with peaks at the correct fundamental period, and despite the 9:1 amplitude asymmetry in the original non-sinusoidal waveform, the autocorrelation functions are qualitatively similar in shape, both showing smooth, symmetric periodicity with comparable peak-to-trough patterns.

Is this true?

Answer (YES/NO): NO